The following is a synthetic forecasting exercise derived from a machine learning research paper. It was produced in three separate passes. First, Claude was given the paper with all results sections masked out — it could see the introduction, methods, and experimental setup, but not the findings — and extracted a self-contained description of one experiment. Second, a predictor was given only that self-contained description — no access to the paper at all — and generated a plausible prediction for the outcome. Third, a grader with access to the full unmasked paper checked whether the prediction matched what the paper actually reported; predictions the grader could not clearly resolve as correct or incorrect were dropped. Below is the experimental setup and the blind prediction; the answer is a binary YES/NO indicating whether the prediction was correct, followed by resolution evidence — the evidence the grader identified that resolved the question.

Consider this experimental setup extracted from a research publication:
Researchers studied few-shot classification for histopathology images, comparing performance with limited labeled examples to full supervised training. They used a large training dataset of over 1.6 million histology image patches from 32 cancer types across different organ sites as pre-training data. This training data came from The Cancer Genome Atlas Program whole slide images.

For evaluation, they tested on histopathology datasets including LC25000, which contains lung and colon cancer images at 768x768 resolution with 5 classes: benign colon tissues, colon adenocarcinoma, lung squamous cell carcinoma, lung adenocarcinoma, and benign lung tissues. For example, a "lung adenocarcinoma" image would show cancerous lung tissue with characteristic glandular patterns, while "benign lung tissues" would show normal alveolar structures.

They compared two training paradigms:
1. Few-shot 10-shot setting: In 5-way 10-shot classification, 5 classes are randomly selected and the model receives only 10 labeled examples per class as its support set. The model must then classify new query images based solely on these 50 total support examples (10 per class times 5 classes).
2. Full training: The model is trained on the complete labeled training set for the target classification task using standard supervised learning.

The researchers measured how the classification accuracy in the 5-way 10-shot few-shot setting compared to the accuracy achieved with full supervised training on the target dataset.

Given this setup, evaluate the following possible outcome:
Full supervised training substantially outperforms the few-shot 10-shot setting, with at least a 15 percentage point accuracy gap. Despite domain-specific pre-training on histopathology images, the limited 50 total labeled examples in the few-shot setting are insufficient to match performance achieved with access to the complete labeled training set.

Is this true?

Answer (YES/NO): NO